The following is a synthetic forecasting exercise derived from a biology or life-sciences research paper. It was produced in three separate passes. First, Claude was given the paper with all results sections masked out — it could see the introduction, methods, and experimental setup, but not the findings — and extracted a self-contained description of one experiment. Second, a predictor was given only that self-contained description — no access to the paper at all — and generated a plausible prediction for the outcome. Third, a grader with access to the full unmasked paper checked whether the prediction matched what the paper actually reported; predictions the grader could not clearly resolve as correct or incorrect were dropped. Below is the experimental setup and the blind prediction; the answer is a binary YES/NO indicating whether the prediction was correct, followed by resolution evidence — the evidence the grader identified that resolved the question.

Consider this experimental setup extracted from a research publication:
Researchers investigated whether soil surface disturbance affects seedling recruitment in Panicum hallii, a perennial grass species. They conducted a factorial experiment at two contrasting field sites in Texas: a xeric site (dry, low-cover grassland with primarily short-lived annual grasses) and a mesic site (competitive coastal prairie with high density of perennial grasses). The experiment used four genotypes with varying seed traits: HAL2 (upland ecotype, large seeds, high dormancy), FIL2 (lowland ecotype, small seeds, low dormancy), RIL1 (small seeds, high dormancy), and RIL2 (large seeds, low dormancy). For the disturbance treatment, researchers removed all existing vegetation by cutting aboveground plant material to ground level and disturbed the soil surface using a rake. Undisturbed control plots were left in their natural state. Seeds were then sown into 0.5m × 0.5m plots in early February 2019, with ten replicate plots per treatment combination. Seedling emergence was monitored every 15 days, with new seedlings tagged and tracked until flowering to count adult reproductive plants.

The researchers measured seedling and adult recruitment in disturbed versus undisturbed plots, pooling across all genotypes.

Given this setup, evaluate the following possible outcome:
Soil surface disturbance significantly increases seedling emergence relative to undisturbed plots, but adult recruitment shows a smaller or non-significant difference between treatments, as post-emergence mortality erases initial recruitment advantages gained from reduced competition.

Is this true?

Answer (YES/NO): NO